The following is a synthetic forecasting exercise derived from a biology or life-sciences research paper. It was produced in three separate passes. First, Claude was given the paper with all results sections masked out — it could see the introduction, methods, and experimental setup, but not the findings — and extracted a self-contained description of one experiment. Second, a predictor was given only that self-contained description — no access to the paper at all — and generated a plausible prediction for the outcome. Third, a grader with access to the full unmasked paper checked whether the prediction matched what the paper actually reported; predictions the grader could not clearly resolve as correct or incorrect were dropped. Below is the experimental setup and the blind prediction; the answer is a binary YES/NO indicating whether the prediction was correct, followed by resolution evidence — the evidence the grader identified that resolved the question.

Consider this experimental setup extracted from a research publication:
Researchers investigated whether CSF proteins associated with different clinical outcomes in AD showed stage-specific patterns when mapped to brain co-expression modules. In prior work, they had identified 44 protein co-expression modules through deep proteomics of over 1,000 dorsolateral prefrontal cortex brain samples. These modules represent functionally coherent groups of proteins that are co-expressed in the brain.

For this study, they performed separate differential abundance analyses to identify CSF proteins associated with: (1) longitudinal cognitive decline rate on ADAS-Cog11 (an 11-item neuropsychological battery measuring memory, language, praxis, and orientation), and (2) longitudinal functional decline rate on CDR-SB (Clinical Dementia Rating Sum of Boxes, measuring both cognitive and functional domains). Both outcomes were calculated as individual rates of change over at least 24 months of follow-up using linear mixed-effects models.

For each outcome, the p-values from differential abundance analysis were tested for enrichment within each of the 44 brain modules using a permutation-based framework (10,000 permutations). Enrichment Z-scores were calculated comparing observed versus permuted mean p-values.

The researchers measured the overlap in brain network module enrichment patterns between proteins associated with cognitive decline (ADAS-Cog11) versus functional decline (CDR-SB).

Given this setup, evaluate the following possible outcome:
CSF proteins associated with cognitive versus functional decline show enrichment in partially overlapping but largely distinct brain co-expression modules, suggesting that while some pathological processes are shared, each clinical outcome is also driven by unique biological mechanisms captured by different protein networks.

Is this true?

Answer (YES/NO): NO